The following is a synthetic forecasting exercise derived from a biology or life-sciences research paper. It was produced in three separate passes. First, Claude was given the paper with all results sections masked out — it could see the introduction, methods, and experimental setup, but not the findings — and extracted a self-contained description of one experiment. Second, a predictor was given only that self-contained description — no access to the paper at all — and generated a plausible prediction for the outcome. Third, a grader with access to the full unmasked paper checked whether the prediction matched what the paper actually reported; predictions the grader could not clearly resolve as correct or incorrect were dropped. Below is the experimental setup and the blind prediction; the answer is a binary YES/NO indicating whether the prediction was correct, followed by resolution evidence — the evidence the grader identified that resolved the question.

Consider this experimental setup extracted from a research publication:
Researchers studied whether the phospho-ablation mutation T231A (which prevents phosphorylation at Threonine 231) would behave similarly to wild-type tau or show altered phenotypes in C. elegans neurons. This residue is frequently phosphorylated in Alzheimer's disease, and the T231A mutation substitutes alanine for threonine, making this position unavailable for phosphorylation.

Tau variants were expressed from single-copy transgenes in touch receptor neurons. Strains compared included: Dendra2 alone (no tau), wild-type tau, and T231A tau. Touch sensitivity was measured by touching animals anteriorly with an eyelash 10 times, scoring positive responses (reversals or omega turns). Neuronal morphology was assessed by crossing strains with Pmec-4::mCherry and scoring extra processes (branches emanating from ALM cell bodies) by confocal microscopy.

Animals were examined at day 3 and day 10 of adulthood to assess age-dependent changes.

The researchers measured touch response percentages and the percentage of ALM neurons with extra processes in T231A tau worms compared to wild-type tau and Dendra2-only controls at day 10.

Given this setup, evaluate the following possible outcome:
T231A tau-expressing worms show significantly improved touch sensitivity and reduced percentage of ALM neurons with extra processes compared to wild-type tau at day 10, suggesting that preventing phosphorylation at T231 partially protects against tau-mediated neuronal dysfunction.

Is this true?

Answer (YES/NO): NO